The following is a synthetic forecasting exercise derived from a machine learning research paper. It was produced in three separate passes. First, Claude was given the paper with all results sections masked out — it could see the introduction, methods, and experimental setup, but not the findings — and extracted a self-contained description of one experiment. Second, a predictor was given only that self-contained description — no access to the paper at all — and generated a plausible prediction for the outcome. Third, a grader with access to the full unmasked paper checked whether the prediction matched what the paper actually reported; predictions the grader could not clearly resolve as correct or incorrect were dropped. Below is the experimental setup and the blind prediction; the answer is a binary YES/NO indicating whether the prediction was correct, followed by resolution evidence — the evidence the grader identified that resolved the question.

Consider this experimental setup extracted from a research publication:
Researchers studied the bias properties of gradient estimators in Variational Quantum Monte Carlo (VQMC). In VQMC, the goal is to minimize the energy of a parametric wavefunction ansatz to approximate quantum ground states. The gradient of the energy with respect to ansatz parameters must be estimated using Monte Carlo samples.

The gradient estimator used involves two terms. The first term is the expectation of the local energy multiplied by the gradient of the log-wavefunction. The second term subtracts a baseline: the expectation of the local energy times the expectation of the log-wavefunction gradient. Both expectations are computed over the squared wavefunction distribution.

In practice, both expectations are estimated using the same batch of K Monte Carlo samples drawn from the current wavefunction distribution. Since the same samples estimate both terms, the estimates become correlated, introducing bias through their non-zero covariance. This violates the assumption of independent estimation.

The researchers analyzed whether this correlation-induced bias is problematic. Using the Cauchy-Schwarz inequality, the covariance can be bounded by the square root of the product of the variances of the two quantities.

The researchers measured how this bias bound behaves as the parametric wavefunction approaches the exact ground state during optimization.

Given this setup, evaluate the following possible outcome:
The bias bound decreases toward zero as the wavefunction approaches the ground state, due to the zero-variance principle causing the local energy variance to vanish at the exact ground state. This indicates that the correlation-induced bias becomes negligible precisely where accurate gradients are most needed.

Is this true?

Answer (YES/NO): YES